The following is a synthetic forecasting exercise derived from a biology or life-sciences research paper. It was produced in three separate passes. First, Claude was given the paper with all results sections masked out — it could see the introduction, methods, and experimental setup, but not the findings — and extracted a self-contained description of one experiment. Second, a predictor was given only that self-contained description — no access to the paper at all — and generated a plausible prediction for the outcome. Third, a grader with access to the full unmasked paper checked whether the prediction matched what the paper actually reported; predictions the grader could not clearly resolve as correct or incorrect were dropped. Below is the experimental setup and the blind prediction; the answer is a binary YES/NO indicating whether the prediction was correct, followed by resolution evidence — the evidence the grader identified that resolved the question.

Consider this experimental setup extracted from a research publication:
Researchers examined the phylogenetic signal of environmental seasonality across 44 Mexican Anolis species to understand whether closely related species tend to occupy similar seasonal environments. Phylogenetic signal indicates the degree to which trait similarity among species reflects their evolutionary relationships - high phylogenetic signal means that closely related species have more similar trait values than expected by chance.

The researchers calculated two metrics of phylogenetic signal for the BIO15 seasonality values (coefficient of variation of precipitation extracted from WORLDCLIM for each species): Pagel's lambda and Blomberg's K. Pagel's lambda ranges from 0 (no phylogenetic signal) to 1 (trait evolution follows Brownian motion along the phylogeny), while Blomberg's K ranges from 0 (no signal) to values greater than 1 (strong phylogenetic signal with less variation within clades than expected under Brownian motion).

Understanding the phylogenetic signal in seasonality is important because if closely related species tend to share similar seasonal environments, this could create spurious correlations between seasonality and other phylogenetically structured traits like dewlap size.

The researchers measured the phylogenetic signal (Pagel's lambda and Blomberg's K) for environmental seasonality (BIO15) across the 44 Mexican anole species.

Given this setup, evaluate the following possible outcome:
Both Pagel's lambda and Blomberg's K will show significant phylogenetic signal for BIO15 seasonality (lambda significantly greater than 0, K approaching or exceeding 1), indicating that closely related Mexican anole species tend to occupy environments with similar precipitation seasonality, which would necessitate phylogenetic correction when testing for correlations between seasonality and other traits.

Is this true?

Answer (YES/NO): YES